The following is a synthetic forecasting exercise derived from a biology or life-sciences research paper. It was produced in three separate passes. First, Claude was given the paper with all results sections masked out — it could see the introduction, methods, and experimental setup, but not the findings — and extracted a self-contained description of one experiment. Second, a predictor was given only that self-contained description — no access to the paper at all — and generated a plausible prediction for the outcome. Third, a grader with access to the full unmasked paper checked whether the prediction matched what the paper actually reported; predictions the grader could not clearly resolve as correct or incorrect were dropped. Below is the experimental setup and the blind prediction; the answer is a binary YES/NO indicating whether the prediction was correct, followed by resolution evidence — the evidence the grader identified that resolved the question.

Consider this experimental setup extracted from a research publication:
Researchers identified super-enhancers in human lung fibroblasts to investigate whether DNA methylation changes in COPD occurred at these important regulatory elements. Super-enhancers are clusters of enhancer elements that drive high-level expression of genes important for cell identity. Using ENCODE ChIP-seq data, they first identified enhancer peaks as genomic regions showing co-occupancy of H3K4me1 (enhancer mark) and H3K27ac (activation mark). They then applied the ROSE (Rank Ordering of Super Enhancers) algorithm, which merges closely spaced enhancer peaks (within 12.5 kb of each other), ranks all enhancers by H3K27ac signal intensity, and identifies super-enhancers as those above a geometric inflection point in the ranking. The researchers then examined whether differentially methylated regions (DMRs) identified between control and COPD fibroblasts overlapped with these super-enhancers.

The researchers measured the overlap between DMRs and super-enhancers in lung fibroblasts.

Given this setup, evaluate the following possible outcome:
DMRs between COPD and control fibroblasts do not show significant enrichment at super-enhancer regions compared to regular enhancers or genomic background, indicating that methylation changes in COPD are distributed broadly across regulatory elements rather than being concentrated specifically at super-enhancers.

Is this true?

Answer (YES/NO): NO